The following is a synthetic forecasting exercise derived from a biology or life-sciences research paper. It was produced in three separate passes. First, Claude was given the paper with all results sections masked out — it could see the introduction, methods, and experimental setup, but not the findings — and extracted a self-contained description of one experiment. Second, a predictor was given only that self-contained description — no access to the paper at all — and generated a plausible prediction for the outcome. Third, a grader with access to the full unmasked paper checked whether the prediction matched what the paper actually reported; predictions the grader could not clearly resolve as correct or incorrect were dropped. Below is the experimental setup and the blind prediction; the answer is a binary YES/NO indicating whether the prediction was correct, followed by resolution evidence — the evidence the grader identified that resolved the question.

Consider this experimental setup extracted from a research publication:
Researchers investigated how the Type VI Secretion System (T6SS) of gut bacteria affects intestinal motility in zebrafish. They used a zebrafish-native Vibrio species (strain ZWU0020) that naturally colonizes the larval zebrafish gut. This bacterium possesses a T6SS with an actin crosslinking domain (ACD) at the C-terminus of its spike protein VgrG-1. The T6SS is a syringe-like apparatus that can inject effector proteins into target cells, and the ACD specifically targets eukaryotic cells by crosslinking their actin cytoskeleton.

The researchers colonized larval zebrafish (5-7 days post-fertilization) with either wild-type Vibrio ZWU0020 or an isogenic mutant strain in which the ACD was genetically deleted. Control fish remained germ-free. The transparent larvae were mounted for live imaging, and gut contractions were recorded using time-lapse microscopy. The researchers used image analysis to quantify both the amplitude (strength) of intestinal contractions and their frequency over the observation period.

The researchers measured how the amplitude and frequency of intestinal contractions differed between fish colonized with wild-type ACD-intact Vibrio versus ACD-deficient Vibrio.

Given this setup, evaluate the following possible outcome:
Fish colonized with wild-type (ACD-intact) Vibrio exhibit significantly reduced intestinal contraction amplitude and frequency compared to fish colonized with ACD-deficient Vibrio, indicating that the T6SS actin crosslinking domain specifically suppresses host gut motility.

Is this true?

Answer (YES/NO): NO